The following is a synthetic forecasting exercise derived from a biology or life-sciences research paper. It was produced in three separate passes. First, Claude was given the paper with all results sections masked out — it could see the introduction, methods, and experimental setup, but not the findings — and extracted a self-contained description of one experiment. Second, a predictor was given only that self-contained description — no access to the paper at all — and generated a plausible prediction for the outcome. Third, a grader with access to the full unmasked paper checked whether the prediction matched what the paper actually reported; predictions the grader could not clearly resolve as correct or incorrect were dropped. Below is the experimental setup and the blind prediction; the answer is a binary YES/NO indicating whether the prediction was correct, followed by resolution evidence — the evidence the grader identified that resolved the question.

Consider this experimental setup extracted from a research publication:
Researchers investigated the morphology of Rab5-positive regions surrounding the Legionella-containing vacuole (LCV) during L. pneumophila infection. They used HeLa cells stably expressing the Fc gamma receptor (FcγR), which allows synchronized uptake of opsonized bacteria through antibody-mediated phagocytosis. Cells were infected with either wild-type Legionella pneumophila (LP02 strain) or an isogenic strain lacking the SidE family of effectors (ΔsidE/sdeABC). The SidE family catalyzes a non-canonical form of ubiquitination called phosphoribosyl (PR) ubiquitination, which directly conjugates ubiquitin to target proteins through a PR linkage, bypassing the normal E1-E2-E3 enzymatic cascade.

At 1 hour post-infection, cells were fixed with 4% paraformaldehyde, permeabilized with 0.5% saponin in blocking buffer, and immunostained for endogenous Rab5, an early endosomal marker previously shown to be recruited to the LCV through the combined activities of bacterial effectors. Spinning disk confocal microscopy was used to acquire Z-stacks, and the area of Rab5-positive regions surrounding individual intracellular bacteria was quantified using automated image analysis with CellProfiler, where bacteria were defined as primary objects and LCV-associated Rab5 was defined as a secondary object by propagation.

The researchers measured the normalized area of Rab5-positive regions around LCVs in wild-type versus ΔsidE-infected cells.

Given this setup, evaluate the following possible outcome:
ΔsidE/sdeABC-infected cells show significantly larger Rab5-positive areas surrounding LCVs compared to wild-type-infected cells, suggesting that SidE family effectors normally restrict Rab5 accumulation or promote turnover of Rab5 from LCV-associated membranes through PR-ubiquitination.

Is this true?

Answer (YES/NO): NO